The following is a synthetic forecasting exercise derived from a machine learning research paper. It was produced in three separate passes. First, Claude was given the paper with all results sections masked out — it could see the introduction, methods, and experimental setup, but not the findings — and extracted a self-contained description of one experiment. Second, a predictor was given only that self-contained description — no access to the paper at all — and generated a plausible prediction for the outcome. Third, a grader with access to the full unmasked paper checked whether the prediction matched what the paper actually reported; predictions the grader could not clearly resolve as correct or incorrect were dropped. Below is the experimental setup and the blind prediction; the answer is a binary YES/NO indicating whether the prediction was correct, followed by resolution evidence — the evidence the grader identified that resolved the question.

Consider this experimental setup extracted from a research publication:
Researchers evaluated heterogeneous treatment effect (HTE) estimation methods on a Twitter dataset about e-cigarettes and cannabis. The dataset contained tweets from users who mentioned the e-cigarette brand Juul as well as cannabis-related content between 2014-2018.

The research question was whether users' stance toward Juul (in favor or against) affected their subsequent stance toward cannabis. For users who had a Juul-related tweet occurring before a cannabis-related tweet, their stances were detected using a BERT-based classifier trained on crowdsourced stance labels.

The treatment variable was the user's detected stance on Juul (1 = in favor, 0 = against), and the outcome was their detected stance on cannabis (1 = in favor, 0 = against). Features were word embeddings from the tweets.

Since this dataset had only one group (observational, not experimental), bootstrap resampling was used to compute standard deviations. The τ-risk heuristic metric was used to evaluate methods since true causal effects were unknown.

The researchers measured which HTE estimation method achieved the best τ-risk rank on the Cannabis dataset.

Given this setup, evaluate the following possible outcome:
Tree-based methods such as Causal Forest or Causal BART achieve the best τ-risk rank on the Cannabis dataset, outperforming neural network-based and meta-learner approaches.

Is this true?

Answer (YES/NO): NO